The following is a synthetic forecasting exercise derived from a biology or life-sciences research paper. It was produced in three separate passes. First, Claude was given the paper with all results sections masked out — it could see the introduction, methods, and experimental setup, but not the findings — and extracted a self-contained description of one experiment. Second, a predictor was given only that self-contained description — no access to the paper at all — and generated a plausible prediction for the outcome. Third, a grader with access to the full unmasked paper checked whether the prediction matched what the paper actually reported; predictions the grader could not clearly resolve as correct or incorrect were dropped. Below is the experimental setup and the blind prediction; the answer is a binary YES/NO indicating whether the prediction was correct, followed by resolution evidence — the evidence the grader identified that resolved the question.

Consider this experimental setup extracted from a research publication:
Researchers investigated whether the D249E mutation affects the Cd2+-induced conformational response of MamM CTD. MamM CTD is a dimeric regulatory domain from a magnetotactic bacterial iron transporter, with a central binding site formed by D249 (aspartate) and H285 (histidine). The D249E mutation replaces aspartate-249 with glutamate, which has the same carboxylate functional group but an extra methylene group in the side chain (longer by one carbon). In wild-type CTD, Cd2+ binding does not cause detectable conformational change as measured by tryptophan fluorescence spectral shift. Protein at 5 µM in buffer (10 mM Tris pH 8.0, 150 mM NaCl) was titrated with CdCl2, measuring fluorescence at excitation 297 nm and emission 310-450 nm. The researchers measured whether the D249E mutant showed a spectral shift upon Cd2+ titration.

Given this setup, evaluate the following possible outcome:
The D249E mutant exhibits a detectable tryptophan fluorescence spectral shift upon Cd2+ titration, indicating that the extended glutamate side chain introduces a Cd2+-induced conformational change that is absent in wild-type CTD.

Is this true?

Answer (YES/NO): NO